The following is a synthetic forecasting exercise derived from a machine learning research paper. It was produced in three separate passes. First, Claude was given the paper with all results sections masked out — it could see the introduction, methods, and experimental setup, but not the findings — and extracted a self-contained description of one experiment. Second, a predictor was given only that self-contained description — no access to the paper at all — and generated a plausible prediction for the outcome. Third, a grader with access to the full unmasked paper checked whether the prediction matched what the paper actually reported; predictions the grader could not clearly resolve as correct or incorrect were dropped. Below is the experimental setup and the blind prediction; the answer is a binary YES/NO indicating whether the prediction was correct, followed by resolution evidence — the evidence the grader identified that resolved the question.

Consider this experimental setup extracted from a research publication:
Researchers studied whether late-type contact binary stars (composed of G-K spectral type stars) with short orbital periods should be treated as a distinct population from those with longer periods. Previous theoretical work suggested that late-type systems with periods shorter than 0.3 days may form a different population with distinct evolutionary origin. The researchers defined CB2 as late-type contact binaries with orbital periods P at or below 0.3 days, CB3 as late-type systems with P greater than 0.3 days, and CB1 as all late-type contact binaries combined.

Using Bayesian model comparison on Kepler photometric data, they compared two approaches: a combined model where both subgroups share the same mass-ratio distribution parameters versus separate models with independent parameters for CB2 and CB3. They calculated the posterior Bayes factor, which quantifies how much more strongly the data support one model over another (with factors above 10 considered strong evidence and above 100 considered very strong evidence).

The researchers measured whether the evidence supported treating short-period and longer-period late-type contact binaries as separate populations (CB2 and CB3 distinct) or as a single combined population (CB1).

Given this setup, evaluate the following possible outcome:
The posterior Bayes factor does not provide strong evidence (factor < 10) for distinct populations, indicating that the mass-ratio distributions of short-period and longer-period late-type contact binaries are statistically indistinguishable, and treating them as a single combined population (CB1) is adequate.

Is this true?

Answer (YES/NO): NO